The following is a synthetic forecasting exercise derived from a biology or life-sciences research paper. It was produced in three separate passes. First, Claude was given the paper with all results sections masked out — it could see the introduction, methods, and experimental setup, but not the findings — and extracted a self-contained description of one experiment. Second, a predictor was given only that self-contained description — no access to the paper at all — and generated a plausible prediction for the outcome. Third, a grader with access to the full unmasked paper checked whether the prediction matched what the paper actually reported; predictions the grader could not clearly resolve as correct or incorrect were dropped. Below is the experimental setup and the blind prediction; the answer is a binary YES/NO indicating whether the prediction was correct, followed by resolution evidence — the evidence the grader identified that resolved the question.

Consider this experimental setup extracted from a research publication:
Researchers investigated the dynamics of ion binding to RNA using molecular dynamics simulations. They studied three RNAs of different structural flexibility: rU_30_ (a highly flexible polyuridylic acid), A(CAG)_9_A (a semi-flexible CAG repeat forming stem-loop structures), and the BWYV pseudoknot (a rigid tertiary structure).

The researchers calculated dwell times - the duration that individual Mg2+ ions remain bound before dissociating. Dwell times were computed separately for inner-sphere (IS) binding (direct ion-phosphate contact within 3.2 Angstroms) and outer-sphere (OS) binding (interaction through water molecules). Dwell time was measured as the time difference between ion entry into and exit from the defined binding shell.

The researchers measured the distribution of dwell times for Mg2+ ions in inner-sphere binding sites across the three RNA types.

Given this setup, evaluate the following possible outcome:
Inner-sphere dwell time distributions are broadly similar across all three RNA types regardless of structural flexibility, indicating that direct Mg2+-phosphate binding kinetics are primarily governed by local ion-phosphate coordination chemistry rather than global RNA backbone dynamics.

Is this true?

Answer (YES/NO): YES